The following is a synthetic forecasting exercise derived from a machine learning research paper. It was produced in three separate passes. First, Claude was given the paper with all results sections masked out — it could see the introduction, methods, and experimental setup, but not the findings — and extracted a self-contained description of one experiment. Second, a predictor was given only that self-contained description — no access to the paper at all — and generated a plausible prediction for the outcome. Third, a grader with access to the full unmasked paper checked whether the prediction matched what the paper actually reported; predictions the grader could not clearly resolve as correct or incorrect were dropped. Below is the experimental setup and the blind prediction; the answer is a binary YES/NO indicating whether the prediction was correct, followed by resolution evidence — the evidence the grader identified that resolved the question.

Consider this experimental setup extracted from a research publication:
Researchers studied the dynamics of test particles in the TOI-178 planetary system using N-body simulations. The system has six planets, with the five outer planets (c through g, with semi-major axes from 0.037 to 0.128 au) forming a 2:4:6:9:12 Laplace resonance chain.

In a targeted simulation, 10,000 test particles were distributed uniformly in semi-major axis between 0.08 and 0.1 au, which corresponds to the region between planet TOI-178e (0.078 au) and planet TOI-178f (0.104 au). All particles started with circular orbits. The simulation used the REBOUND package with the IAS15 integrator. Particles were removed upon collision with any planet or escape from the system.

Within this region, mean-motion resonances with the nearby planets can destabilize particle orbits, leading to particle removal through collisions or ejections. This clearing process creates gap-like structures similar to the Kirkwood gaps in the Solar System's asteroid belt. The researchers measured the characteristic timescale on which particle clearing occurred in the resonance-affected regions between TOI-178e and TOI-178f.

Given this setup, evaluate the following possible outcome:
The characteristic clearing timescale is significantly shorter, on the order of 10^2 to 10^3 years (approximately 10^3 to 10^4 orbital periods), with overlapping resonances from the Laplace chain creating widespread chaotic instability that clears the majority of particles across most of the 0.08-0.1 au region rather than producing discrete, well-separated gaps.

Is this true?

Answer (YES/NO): NO